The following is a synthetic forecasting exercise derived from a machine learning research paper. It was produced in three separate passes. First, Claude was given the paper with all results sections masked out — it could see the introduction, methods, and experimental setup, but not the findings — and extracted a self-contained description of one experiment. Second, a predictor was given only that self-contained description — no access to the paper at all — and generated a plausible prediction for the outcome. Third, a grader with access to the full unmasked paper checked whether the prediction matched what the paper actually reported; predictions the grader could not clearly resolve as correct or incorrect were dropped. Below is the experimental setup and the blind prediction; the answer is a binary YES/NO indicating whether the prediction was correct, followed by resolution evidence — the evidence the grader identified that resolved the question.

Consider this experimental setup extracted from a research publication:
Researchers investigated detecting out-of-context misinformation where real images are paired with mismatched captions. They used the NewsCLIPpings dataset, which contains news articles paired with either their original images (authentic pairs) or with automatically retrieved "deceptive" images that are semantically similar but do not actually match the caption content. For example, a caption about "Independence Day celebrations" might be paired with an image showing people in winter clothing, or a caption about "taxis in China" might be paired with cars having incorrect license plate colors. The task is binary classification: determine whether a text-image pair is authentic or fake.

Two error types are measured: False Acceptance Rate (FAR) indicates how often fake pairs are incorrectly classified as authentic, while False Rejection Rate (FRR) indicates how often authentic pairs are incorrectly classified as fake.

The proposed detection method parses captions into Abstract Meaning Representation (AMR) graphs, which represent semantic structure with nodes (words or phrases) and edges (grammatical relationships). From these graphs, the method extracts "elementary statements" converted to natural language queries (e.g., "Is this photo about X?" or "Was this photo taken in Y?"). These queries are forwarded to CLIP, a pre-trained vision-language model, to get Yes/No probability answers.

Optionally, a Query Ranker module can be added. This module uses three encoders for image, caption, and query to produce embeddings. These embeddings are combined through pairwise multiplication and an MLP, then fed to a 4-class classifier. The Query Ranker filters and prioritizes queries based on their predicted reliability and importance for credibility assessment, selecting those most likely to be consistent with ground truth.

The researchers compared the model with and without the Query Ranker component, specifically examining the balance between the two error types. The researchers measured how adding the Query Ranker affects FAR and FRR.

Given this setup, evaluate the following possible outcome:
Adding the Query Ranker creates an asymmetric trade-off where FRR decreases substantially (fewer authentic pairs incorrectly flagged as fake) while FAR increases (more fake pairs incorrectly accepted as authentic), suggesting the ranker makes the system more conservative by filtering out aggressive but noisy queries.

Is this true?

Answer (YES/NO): NO